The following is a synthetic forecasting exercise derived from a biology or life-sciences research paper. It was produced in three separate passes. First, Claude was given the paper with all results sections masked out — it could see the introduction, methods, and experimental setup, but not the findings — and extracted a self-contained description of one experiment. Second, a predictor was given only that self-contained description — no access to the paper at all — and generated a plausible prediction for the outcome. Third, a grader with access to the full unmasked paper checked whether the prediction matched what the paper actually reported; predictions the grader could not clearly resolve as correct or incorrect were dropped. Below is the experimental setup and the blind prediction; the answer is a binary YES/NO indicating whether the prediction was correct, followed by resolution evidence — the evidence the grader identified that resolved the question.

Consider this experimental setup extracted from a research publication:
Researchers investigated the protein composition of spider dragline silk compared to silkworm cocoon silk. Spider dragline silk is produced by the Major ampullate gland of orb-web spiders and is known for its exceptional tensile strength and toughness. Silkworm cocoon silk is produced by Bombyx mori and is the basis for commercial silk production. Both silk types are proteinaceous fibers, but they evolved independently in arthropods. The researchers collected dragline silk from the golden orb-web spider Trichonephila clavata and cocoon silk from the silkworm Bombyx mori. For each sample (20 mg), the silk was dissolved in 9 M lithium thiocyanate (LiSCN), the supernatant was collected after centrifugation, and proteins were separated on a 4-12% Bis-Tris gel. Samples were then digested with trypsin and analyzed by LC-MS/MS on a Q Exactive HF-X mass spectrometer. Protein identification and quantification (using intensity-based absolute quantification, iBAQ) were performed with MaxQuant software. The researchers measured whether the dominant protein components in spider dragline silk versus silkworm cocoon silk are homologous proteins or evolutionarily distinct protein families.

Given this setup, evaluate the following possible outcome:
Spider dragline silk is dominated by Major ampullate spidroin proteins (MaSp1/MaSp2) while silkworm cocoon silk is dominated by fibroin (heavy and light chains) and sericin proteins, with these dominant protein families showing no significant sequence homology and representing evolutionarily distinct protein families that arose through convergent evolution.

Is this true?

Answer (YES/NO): NO